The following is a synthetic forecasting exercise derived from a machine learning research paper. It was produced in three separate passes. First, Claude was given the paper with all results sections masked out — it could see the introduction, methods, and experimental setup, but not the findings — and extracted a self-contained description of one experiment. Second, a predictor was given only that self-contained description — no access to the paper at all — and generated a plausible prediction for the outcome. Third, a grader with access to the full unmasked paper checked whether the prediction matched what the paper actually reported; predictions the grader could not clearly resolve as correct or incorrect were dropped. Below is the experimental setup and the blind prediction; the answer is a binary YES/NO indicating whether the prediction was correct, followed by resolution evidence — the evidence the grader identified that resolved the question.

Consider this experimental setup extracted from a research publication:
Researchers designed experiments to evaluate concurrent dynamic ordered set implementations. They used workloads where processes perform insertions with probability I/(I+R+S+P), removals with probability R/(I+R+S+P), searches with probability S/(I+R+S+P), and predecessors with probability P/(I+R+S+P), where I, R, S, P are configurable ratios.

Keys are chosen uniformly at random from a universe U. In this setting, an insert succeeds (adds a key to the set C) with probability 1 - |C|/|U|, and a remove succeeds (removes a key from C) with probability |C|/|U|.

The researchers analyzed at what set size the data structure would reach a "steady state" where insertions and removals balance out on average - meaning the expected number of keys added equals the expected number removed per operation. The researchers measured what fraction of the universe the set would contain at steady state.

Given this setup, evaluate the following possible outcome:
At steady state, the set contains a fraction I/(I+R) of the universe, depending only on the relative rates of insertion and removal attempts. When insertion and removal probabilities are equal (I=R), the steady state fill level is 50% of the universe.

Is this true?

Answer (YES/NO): YES